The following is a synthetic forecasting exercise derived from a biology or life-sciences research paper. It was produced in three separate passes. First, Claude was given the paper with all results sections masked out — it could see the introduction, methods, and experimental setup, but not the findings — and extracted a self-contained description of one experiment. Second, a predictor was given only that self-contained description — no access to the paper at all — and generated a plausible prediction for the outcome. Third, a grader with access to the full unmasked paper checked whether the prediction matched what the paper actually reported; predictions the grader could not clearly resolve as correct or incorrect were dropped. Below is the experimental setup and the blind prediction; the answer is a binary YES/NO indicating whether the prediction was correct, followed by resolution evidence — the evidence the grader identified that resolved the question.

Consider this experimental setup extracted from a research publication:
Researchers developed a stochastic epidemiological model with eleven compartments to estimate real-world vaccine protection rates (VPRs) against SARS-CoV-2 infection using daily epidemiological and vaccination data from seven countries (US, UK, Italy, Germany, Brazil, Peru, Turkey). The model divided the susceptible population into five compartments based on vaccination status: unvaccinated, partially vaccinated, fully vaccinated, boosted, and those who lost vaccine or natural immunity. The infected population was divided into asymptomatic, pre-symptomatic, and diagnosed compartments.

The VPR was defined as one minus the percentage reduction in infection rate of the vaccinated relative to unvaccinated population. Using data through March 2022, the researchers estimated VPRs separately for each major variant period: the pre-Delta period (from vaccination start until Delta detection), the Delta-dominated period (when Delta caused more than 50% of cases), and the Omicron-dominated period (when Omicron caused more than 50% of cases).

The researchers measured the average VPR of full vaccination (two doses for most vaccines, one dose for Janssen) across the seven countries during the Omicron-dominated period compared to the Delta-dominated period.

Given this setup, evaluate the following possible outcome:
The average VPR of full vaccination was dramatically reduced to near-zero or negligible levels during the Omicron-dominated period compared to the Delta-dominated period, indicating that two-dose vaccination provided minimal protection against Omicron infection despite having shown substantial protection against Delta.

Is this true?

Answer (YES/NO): NO